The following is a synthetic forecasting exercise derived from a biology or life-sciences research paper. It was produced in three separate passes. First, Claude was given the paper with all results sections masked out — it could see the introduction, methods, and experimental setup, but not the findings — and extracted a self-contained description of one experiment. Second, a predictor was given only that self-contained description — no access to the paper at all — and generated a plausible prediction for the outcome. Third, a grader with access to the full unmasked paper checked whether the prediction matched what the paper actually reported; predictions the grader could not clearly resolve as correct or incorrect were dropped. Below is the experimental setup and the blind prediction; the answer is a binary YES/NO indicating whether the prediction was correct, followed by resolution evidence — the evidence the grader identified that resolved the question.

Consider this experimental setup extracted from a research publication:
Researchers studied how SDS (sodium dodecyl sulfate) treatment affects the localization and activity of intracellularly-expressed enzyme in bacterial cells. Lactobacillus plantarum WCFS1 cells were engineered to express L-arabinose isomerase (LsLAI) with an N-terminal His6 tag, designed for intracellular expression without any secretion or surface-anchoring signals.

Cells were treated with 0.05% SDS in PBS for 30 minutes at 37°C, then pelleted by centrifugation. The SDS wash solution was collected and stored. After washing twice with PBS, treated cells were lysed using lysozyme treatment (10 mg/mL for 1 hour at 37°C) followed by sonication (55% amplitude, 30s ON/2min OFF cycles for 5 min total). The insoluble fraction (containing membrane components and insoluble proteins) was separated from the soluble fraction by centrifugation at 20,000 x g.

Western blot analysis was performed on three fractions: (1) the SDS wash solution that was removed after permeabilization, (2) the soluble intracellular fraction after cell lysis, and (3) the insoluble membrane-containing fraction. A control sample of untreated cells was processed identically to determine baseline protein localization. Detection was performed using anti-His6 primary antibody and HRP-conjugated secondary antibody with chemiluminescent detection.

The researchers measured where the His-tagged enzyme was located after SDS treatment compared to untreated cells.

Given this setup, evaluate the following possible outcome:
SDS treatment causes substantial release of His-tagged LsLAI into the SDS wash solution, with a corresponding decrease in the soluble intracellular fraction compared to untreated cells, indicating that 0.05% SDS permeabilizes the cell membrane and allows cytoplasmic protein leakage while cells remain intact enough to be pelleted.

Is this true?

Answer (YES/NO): NO